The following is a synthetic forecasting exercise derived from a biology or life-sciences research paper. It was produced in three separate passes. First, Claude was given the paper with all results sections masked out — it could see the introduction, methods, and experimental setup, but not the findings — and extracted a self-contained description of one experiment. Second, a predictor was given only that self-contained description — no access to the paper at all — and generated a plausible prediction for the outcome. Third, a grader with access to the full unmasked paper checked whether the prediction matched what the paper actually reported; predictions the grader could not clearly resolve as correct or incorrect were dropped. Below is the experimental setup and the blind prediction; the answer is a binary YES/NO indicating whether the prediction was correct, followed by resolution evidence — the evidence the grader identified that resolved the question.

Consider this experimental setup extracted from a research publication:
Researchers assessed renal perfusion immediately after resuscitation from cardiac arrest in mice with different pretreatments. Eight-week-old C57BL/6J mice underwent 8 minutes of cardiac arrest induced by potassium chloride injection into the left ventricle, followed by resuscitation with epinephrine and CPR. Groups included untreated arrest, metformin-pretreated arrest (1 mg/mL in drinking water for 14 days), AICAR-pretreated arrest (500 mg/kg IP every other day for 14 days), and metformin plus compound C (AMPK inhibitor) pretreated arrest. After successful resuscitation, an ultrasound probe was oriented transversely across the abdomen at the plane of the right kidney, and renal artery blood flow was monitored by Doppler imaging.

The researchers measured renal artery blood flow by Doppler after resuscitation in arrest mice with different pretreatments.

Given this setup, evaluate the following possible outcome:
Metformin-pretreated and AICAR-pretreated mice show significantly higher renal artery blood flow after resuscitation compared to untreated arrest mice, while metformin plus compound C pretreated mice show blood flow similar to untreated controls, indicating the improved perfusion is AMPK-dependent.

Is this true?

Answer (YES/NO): NO